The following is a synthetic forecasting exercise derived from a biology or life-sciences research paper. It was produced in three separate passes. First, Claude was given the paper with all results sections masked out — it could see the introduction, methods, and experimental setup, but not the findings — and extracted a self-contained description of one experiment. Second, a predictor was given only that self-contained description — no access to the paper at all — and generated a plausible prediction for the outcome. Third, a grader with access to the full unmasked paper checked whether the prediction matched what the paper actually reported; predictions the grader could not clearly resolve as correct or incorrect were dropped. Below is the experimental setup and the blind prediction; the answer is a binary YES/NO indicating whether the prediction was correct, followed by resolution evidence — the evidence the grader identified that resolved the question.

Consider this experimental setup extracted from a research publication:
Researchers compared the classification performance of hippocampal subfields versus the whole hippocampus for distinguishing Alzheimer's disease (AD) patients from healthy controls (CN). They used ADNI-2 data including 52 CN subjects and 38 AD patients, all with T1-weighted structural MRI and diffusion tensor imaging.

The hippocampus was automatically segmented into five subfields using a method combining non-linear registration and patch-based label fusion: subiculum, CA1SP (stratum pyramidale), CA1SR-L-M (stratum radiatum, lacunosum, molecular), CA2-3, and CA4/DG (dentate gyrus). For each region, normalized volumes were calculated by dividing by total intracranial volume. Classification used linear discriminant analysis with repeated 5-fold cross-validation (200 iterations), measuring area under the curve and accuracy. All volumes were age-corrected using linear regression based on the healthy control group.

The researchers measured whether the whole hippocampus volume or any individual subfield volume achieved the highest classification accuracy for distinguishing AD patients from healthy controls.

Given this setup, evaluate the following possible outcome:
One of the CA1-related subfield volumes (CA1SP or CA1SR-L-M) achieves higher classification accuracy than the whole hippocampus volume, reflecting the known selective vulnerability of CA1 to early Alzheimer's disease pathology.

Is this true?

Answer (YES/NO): NO